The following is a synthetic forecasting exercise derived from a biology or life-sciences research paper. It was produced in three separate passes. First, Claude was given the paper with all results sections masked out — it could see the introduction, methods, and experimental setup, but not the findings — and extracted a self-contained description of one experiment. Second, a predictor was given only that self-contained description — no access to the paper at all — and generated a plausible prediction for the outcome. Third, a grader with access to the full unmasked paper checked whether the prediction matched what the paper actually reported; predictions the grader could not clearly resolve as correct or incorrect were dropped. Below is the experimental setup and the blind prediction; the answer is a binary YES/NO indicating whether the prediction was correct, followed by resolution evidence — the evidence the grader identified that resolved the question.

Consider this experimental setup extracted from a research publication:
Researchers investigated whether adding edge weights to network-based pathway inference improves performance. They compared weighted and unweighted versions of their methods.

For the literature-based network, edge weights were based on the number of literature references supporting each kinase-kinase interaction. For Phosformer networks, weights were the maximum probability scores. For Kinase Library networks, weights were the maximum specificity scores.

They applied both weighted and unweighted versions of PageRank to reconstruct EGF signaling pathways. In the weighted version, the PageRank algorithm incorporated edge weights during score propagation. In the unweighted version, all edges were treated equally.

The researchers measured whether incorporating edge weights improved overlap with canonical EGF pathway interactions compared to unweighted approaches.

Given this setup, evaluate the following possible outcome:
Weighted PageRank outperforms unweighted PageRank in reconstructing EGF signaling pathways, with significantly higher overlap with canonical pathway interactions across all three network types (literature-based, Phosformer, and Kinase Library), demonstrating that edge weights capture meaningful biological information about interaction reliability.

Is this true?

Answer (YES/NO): NO